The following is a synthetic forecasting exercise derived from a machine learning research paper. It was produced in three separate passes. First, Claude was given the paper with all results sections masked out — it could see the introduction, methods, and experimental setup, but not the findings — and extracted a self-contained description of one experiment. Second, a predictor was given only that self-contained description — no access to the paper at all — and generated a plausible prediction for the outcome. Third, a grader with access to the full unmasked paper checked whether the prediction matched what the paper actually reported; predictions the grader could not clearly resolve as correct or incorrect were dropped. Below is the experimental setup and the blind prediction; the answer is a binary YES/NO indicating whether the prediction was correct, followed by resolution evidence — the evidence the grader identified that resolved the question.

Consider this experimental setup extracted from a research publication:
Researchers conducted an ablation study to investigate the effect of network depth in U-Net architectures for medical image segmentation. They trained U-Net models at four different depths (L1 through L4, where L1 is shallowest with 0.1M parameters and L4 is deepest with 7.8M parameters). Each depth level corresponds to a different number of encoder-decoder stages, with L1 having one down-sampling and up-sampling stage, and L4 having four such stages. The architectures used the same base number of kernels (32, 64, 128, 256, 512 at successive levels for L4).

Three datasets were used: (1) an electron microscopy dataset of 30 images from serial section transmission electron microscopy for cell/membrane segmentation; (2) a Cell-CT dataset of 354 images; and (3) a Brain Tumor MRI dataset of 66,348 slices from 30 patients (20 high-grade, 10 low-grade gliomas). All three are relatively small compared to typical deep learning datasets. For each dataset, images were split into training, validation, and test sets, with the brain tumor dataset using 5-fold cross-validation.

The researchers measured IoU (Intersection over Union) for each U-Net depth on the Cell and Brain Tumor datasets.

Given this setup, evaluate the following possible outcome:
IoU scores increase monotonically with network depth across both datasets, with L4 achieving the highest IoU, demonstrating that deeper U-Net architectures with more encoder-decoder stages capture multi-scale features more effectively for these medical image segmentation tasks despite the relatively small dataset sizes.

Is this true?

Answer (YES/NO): NO